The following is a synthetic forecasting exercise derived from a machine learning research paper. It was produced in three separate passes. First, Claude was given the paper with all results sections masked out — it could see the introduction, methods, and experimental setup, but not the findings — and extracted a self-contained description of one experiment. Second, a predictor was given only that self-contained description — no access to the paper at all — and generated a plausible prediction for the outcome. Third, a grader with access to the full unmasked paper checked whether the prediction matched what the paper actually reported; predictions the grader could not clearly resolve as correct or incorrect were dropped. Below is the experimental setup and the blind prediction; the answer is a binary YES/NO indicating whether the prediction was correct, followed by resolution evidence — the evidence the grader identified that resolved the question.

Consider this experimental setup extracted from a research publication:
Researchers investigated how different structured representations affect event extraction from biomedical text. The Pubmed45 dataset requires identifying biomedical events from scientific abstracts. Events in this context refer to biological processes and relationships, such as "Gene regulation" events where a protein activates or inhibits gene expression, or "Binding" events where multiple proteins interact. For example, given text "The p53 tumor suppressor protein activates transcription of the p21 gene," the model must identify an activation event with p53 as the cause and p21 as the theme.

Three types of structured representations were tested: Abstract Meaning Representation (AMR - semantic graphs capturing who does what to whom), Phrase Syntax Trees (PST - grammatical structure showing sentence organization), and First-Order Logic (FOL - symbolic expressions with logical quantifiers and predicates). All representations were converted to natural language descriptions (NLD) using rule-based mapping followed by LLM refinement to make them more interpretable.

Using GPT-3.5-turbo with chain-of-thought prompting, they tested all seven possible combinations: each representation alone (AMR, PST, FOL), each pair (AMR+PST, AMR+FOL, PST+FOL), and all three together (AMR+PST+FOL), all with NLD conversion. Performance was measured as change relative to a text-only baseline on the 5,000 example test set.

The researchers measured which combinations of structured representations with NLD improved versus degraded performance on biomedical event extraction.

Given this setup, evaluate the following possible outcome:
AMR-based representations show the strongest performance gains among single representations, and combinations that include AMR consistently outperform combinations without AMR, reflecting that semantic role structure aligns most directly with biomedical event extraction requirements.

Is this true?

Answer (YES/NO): NO